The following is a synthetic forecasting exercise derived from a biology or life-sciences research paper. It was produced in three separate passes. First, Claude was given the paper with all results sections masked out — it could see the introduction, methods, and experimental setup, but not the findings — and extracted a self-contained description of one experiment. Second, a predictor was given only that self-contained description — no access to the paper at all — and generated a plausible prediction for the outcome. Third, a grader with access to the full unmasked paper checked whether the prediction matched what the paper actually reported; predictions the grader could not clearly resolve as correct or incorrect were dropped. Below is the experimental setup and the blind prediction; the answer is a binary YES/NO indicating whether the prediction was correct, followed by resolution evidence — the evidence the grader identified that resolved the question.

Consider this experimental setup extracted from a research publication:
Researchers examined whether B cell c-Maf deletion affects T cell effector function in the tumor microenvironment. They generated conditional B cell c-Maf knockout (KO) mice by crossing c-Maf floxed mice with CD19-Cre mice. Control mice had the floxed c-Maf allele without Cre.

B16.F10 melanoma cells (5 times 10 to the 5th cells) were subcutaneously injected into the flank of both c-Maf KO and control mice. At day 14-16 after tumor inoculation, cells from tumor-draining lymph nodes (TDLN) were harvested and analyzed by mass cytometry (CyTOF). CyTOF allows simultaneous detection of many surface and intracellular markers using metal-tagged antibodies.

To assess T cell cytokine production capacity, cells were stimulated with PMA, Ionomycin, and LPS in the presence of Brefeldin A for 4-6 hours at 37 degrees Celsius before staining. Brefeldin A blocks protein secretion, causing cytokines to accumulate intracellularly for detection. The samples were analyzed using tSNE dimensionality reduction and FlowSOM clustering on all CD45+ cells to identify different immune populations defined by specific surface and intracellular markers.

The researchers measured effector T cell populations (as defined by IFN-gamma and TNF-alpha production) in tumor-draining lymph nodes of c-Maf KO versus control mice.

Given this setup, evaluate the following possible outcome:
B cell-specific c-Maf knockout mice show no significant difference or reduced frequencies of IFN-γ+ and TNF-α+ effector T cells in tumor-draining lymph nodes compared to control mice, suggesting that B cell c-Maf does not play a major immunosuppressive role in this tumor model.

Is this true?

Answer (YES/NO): NO